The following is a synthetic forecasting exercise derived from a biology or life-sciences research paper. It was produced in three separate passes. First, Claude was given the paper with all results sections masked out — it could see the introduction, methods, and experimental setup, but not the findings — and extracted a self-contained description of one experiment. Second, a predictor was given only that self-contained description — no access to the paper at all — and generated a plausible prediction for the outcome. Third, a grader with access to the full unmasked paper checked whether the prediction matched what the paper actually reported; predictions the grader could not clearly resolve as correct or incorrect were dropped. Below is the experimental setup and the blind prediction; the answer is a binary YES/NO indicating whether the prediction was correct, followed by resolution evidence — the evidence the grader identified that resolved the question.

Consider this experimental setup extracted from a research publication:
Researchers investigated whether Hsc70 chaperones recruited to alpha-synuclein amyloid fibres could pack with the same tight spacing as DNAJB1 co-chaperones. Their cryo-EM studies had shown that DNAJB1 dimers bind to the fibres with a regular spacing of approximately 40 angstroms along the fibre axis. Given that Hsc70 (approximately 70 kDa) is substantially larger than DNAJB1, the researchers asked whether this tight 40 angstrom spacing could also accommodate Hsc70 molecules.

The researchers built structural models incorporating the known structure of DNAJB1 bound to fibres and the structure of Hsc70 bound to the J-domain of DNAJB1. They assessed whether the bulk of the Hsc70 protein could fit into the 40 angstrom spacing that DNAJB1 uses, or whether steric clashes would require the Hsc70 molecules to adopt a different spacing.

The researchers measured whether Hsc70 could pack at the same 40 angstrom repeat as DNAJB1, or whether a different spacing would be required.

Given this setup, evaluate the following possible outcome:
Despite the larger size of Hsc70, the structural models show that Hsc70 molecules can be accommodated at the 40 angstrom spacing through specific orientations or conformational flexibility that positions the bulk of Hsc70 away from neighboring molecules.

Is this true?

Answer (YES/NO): NO